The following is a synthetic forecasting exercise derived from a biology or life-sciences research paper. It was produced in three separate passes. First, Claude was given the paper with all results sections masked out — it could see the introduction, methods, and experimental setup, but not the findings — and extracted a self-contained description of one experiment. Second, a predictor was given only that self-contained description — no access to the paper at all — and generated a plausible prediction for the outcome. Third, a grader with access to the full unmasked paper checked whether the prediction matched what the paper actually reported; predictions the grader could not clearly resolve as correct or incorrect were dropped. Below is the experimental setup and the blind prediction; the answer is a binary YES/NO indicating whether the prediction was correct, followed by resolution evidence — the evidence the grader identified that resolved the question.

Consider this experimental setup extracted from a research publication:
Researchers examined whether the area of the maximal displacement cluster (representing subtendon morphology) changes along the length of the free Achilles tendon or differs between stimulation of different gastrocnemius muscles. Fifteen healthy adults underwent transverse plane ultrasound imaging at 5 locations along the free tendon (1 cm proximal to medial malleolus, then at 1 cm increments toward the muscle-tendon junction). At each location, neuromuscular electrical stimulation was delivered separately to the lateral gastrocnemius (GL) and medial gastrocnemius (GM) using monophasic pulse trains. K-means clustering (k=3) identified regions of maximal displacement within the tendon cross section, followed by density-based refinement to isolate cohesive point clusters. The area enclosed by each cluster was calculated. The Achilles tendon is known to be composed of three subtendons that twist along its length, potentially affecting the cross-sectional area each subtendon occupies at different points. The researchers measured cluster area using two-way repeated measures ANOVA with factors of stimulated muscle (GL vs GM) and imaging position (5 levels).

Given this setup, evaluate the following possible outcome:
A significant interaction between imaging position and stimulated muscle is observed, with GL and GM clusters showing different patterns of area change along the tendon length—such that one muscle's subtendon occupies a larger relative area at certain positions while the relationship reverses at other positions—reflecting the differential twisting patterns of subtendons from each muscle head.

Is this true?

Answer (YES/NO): NO